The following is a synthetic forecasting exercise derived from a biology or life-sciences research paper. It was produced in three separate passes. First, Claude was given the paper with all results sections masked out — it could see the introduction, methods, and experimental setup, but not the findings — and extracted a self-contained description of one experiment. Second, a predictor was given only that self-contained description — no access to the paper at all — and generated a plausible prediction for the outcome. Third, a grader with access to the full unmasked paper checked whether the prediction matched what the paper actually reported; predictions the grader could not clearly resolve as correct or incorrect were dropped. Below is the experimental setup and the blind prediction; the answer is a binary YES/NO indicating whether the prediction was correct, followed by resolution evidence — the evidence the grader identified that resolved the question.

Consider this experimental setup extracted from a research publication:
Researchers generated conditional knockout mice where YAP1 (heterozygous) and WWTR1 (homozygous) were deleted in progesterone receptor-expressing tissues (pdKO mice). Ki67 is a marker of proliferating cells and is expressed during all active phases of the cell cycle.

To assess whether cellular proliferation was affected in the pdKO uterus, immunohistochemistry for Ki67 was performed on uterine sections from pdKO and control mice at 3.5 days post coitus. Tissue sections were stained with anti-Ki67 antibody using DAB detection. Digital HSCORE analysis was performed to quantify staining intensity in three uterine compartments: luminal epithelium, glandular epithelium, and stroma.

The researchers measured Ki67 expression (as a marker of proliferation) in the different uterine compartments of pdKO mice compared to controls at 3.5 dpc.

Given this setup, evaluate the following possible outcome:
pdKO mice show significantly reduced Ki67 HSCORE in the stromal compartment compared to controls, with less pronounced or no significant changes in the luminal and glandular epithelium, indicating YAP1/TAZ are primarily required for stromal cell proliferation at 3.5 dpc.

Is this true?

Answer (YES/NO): NO